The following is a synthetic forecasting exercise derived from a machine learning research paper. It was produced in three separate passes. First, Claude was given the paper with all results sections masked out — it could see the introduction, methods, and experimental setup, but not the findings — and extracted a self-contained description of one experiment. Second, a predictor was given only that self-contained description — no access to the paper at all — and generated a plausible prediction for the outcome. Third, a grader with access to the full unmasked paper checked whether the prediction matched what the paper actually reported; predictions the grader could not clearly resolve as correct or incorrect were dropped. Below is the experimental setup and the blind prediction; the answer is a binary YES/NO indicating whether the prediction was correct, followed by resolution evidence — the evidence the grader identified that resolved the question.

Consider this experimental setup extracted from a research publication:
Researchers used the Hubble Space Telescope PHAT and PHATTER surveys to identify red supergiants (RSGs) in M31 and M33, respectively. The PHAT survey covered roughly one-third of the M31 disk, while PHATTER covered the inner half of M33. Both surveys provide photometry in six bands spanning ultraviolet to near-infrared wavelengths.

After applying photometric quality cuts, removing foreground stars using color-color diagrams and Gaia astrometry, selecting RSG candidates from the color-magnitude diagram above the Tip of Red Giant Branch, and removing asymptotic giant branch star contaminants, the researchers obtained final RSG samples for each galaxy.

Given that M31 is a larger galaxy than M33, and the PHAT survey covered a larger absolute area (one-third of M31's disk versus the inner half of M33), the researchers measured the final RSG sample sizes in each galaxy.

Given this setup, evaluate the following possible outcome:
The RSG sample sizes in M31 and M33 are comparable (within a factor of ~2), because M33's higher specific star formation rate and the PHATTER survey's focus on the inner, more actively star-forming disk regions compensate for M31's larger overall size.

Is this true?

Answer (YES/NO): YES